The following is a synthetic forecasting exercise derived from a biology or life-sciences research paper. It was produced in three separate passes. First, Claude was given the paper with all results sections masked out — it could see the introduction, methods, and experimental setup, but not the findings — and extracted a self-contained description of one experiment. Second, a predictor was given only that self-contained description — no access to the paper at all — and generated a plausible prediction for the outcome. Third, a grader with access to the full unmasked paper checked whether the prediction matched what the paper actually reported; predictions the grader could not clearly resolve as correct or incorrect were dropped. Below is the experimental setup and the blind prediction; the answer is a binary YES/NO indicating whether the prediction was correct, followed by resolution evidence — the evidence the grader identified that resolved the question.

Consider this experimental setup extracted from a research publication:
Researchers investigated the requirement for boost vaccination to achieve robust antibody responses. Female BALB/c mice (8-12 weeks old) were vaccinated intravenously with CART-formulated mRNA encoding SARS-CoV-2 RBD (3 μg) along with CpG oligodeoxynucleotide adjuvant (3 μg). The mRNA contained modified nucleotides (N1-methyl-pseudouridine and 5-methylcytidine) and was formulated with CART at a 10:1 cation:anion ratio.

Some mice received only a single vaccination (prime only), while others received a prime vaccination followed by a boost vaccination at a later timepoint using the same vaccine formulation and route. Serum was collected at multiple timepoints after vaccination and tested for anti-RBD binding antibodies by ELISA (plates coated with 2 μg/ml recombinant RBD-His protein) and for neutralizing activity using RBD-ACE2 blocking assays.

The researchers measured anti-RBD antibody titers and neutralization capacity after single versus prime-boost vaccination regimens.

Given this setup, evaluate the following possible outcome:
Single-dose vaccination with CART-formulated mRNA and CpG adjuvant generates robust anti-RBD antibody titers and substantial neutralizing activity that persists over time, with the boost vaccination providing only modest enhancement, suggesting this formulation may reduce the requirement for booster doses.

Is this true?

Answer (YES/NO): NO